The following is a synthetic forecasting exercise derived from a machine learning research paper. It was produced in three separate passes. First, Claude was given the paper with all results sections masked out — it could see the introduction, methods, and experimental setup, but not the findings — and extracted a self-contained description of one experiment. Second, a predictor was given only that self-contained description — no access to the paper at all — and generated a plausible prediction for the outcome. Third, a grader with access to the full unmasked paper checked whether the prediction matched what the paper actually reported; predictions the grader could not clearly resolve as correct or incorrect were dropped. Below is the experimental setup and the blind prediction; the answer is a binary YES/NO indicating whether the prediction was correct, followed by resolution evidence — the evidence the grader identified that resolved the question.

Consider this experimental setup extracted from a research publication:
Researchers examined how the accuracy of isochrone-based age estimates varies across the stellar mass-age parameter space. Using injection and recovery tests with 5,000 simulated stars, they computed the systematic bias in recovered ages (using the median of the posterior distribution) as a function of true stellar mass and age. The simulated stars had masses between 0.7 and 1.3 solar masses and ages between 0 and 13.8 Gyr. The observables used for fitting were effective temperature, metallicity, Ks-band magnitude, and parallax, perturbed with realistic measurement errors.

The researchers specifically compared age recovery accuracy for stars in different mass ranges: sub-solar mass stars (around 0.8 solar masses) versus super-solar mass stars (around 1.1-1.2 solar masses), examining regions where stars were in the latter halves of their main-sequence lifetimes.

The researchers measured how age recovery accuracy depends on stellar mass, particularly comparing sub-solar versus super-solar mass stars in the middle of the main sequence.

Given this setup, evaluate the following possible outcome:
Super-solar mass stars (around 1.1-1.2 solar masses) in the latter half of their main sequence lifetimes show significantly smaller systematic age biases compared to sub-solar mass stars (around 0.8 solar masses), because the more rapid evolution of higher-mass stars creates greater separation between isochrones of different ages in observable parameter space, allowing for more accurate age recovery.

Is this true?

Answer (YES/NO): YES